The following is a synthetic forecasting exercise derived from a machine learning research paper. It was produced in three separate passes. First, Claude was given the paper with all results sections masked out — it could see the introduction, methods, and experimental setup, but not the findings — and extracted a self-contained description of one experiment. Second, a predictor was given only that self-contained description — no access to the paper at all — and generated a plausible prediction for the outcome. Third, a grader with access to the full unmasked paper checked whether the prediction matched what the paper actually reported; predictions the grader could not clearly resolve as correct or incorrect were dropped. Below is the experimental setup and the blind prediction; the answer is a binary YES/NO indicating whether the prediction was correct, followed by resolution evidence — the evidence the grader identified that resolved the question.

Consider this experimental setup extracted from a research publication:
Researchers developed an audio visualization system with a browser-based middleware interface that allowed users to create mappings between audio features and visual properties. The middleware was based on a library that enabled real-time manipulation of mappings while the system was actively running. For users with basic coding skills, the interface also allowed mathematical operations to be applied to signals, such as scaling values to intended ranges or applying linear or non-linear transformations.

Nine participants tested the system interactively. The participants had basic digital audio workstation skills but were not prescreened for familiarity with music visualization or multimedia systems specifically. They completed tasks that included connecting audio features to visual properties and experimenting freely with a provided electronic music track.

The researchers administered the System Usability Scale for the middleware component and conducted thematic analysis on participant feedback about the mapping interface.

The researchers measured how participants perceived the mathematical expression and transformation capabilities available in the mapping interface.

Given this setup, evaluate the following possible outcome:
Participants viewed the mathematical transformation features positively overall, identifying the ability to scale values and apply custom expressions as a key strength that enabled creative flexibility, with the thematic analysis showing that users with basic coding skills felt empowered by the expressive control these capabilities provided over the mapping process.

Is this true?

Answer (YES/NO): YES